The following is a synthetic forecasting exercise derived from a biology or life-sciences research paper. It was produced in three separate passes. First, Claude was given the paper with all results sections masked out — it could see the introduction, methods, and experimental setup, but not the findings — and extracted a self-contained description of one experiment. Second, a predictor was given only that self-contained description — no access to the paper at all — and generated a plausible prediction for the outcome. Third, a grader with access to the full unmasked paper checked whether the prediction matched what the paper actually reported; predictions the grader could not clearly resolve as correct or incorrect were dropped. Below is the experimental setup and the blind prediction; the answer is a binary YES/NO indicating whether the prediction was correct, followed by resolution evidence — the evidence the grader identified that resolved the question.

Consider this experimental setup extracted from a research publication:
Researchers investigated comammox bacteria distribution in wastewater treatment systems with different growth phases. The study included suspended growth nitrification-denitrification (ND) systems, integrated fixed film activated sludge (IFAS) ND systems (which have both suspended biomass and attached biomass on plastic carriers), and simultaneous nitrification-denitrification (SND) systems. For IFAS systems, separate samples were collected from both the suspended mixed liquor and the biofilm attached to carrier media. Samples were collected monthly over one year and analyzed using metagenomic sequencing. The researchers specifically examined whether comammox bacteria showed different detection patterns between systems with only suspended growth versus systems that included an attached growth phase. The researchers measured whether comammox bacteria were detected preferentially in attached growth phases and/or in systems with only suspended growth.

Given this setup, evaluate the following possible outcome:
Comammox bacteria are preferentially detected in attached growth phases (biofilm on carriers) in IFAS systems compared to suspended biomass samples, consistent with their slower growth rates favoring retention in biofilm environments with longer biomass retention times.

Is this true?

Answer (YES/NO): YES